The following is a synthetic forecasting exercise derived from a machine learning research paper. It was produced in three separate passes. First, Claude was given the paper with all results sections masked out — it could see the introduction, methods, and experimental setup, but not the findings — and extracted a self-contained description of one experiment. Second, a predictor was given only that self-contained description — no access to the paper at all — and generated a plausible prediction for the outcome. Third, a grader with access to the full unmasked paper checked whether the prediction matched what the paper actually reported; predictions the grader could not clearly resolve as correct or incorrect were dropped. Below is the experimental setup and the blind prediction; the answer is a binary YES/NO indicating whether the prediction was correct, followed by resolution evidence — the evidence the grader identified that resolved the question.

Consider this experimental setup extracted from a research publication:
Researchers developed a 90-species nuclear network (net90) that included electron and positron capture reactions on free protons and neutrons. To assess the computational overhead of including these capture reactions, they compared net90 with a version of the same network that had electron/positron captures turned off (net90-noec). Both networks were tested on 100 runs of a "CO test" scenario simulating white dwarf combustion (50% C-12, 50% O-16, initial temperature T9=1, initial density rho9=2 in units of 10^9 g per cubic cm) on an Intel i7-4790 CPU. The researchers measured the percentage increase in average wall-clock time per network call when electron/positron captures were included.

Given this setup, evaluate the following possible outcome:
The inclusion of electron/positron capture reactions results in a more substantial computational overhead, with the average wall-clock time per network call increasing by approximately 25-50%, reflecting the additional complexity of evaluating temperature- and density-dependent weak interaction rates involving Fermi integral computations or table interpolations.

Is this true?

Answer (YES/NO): NO